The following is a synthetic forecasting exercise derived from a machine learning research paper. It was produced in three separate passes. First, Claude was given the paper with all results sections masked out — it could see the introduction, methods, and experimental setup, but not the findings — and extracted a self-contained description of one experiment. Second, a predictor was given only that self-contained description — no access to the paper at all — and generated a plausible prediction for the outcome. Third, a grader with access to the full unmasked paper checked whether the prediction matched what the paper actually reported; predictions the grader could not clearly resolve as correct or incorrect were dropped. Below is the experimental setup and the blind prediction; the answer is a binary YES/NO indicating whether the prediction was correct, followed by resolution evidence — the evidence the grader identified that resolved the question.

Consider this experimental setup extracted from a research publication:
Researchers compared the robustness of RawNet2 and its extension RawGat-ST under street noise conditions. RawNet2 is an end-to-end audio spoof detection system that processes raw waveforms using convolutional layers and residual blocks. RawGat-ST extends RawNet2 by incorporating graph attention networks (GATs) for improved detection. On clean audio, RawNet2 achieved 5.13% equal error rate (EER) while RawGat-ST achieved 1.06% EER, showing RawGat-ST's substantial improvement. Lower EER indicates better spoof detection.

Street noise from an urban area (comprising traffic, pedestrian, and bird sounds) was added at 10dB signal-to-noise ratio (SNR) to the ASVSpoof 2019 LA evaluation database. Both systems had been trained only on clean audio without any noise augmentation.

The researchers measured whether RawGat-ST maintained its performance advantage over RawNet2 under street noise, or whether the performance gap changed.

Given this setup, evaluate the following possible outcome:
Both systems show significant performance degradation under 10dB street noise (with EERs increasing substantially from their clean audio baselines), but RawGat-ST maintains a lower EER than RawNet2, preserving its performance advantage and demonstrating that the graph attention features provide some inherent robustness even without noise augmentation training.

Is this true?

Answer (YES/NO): NO